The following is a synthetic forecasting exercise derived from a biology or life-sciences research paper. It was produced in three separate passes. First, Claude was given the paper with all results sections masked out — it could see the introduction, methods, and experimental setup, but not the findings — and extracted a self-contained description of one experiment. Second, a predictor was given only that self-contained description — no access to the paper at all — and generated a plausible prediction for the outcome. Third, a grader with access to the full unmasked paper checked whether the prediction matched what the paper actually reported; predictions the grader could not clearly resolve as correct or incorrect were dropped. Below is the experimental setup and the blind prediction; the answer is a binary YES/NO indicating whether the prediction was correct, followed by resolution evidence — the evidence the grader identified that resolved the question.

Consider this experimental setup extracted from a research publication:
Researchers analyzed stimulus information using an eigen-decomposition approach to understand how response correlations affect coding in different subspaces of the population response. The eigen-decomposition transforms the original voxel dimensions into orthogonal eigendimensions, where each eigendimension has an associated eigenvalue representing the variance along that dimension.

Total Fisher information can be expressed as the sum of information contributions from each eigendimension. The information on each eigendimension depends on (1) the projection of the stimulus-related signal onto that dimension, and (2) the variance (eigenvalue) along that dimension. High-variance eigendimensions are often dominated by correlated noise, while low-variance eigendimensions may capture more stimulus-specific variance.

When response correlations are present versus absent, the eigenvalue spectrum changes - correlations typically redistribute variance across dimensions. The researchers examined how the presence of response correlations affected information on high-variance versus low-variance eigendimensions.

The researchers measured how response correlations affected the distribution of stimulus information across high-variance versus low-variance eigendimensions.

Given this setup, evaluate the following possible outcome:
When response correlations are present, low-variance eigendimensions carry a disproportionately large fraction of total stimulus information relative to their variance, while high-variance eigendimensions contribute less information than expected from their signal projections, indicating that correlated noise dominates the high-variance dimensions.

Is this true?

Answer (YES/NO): YES